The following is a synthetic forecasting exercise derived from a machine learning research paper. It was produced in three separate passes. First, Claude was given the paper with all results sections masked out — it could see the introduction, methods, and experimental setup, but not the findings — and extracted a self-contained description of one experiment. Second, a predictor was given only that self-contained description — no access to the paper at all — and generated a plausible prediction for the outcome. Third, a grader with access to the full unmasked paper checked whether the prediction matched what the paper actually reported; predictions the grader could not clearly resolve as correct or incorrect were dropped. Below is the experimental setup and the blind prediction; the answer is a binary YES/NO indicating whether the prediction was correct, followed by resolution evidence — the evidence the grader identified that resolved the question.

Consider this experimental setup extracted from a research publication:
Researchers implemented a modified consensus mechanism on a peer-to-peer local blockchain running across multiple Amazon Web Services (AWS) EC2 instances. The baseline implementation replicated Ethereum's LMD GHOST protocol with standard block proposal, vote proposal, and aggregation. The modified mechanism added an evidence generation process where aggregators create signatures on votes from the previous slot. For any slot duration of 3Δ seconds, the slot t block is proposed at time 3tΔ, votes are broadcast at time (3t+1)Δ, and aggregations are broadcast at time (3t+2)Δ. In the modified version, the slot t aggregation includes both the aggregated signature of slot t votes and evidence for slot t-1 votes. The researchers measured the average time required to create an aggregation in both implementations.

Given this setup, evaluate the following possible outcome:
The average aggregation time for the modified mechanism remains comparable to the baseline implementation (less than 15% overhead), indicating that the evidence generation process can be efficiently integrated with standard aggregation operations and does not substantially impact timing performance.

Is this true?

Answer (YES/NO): YES